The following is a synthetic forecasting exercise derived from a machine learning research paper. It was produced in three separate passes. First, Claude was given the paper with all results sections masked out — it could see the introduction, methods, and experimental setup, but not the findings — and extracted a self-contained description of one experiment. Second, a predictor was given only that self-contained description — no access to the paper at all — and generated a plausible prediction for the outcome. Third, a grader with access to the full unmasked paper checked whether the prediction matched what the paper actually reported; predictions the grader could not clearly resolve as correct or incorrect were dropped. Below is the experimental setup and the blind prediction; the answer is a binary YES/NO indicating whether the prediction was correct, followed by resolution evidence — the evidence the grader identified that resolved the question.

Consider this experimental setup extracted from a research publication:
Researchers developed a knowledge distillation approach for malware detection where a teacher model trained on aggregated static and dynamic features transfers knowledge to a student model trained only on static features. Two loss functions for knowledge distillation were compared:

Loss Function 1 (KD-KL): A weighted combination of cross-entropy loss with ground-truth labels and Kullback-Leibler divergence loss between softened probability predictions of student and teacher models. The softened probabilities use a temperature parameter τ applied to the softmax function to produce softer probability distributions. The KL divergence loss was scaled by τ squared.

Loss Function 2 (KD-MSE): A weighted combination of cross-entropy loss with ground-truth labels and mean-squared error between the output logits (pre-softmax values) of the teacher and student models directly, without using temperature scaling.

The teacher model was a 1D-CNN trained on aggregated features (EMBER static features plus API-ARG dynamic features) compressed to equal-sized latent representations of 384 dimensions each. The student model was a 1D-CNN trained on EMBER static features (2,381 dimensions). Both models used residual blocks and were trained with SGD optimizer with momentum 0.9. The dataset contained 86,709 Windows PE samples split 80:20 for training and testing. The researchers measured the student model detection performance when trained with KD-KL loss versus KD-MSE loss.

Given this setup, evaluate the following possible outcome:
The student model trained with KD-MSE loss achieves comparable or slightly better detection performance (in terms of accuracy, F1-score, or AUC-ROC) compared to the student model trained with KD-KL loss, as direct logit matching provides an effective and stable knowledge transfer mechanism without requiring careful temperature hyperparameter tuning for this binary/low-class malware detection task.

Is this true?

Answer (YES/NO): YES